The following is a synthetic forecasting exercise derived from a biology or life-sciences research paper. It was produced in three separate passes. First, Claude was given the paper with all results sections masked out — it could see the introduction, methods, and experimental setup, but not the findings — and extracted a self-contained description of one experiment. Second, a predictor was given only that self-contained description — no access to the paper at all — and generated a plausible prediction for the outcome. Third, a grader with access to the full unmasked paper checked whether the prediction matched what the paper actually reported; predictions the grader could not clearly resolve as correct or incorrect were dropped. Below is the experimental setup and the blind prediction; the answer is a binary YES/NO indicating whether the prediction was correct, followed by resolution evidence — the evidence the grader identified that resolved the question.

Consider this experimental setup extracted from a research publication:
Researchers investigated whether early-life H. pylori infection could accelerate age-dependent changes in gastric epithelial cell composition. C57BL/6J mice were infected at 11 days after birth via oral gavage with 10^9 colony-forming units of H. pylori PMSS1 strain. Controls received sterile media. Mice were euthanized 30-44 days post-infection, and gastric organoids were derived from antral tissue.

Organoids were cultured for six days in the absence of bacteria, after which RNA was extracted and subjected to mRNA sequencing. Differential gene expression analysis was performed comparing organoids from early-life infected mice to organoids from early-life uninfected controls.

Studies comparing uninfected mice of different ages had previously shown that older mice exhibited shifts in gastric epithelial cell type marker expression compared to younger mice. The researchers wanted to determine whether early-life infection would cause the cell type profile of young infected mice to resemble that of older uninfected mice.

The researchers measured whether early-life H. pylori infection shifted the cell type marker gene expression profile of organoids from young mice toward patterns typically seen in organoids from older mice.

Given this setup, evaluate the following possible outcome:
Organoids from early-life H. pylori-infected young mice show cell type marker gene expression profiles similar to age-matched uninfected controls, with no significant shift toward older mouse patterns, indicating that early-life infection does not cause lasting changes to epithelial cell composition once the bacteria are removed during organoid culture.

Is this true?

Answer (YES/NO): NO